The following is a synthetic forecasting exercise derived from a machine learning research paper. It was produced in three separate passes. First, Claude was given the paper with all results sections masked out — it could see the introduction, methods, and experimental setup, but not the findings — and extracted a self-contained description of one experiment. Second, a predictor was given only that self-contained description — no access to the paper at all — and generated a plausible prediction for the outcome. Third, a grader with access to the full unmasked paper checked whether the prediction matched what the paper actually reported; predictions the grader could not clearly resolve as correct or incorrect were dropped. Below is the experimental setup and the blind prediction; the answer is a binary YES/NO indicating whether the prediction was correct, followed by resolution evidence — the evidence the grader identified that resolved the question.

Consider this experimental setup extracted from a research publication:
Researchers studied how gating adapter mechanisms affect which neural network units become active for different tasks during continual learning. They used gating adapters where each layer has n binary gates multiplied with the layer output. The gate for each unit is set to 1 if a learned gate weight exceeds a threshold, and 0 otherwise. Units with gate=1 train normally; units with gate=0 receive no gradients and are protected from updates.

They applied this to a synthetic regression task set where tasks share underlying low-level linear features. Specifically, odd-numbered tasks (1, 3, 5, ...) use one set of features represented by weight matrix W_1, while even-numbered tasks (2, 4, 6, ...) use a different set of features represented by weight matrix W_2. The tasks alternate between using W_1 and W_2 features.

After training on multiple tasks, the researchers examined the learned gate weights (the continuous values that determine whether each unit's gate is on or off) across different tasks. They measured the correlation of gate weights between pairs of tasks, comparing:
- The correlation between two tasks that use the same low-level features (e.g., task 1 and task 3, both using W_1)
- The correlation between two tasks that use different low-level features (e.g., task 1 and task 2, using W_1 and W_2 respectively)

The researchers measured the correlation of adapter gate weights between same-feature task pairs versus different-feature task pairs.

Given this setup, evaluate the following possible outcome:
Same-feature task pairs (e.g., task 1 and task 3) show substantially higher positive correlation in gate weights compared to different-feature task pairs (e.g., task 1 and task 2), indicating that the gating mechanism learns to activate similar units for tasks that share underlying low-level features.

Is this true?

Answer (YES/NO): YES